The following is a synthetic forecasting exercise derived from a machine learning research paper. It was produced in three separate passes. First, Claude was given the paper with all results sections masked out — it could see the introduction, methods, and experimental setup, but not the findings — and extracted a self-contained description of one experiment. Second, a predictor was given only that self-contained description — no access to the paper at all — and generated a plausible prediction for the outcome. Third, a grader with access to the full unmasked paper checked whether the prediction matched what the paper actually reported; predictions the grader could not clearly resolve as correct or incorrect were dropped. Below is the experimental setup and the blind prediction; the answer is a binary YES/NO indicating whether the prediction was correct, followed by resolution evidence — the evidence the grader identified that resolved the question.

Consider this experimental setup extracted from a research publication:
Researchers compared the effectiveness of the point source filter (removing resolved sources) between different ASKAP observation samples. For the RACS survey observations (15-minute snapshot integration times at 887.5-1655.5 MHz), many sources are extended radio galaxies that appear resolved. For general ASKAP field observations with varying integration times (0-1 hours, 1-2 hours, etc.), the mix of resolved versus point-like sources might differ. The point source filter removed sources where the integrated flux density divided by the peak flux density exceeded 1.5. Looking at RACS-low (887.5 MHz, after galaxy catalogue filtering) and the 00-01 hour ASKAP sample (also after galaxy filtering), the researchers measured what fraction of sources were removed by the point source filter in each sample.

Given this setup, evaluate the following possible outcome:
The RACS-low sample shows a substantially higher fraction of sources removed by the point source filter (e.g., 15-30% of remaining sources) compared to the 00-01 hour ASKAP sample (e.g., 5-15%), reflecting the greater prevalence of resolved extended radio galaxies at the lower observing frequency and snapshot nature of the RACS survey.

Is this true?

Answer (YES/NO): NO